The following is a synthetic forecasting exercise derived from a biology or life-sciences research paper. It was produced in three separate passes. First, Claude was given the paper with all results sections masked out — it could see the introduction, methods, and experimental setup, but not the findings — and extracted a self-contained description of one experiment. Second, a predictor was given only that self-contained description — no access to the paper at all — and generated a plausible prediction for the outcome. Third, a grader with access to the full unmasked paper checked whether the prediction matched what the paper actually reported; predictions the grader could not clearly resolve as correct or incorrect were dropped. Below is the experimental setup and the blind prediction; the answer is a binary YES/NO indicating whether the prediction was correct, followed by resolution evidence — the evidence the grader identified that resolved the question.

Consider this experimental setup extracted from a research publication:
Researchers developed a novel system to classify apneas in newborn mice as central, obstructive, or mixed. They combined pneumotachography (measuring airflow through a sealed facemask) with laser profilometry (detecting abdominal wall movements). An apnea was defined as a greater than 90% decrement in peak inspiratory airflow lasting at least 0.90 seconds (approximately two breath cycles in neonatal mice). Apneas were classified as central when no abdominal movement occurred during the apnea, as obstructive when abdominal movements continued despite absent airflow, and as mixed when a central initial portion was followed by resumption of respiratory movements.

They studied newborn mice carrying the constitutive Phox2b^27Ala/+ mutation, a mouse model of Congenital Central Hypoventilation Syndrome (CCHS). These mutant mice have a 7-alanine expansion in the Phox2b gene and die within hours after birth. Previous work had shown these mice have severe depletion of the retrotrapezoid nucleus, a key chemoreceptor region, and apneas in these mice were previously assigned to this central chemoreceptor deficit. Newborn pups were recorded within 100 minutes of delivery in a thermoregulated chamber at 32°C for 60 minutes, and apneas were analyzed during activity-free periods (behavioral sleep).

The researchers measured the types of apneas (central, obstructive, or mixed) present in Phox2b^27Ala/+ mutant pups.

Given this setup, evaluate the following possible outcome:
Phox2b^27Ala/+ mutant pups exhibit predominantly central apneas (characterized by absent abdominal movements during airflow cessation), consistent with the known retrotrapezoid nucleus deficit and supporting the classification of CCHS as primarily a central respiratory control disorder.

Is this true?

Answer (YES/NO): NO